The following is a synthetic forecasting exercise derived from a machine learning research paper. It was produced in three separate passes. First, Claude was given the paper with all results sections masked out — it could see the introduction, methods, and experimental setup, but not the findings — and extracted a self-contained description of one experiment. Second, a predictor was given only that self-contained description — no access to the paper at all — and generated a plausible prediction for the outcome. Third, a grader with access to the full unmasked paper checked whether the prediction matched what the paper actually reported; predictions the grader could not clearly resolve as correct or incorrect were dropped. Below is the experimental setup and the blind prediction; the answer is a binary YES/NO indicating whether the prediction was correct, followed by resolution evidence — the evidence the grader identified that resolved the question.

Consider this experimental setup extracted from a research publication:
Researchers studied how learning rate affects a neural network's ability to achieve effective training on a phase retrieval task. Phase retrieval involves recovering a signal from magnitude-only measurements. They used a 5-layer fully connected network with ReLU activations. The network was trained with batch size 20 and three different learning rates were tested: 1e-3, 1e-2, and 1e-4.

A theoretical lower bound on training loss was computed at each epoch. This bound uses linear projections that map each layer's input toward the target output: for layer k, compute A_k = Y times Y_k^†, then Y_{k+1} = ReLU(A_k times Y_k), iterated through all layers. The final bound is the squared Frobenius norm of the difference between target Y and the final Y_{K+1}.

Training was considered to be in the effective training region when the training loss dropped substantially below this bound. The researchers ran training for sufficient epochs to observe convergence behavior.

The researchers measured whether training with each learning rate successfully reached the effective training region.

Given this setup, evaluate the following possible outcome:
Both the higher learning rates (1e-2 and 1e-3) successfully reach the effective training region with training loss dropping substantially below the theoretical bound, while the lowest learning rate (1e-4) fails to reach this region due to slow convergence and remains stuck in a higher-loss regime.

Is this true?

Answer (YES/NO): NO